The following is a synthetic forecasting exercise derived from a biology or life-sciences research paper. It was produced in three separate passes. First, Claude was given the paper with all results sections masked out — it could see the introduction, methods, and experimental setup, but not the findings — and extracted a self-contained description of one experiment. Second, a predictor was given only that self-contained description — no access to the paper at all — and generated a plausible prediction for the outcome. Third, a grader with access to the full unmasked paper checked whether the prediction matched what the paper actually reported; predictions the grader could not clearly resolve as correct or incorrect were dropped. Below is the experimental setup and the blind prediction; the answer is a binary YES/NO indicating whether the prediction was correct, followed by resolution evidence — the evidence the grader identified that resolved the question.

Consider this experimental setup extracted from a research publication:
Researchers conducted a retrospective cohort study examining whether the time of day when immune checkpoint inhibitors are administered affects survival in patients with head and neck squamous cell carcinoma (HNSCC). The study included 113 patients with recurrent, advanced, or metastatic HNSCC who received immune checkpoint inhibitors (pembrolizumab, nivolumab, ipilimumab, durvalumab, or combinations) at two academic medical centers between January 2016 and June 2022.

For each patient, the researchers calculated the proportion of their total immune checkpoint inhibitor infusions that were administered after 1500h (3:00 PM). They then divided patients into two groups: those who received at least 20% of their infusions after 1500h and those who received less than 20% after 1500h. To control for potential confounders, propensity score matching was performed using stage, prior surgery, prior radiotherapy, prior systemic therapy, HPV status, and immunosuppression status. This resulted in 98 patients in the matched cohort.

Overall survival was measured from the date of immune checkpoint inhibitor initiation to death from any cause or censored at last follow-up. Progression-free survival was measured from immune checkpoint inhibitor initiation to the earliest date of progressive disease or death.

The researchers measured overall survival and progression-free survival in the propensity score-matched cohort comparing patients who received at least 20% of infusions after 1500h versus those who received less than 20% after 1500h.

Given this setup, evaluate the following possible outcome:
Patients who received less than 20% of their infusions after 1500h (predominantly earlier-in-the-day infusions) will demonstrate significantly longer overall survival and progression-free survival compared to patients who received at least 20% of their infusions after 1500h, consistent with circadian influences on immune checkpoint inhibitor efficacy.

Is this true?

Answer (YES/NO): NO